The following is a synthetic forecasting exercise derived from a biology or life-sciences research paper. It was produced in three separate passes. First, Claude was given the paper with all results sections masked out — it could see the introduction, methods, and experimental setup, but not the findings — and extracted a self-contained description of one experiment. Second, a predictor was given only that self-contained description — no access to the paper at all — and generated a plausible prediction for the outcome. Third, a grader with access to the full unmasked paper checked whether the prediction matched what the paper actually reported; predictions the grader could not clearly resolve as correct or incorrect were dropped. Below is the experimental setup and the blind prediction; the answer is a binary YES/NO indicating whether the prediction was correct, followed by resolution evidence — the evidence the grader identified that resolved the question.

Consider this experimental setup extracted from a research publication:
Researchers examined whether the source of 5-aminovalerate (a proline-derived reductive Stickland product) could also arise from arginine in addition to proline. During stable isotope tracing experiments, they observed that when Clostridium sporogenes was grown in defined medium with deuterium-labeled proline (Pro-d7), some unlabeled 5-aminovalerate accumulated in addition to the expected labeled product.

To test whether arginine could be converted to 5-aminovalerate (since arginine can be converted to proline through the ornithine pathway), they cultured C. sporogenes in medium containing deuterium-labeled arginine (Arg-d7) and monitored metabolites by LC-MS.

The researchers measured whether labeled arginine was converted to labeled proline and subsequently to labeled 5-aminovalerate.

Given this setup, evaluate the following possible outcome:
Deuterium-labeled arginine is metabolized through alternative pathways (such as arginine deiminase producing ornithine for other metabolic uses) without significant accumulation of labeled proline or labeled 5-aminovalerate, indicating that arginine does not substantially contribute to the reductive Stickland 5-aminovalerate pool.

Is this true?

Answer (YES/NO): NO